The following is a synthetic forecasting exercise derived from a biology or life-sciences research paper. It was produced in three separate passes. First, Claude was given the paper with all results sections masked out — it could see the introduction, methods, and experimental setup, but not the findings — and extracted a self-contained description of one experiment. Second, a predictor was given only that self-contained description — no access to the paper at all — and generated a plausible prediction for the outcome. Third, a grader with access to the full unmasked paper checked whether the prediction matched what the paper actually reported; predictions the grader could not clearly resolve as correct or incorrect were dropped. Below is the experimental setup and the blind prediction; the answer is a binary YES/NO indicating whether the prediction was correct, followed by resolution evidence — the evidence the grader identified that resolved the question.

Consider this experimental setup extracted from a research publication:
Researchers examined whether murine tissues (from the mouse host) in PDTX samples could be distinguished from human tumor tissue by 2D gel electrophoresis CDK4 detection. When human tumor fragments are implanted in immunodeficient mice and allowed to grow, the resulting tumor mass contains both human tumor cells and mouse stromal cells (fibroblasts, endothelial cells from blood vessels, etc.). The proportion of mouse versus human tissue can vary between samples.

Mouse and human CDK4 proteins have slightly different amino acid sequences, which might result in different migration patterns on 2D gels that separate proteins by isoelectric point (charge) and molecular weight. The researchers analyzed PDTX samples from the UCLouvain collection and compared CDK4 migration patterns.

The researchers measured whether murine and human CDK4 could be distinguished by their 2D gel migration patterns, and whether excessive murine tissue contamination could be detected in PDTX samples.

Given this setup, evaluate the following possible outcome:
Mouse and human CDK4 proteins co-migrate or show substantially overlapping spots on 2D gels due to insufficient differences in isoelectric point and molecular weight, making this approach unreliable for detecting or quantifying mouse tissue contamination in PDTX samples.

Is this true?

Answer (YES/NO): NO